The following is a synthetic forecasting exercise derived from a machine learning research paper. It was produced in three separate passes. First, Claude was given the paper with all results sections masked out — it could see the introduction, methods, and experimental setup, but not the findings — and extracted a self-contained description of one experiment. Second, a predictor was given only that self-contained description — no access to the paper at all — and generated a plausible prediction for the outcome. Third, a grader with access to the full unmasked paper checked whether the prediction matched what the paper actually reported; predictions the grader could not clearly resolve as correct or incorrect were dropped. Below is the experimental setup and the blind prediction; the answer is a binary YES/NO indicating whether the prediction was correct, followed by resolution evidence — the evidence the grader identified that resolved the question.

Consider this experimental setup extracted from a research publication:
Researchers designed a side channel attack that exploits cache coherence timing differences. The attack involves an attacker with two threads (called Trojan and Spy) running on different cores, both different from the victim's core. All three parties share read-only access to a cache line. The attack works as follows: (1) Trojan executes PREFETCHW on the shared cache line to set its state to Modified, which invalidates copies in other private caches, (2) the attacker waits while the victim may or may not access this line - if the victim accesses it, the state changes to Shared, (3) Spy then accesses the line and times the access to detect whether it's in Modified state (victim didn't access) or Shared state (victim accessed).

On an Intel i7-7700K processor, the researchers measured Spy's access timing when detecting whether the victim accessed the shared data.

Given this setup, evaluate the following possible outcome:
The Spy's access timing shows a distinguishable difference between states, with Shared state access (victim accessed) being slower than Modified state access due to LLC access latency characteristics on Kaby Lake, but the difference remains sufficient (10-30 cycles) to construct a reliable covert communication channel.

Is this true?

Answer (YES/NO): NO